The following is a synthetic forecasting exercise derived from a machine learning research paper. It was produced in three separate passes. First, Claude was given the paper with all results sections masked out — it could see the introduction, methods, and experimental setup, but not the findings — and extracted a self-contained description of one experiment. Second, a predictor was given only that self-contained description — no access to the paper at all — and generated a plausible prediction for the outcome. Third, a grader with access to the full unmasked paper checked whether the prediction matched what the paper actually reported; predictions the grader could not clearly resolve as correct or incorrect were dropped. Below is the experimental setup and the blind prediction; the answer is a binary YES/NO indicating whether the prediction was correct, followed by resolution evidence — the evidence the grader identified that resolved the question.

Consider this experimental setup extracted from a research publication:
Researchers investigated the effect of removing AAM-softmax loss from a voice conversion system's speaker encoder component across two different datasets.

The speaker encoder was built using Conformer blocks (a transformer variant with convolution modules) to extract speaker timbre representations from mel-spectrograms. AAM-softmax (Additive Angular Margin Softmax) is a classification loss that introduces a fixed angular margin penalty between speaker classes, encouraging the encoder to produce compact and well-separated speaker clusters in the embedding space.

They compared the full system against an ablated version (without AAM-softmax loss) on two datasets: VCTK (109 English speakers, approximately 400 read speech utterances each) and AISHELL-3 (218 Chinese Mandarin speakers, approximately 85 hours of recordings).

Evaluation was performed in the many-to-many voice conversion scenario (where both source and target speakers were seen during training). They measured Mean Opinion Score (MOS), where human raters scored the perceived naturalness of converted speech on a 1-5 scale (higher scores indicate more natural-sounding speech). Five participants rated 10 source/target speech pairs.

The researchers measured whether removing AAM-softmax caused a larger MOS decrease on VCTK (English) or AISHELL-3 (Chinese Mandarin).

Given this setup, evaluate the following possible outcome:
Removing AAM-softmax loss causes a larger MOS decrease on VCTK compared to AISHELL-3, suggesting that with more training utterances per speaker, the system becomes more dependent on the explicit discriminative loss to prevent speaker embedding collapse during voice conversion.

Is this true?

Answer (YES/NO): YES